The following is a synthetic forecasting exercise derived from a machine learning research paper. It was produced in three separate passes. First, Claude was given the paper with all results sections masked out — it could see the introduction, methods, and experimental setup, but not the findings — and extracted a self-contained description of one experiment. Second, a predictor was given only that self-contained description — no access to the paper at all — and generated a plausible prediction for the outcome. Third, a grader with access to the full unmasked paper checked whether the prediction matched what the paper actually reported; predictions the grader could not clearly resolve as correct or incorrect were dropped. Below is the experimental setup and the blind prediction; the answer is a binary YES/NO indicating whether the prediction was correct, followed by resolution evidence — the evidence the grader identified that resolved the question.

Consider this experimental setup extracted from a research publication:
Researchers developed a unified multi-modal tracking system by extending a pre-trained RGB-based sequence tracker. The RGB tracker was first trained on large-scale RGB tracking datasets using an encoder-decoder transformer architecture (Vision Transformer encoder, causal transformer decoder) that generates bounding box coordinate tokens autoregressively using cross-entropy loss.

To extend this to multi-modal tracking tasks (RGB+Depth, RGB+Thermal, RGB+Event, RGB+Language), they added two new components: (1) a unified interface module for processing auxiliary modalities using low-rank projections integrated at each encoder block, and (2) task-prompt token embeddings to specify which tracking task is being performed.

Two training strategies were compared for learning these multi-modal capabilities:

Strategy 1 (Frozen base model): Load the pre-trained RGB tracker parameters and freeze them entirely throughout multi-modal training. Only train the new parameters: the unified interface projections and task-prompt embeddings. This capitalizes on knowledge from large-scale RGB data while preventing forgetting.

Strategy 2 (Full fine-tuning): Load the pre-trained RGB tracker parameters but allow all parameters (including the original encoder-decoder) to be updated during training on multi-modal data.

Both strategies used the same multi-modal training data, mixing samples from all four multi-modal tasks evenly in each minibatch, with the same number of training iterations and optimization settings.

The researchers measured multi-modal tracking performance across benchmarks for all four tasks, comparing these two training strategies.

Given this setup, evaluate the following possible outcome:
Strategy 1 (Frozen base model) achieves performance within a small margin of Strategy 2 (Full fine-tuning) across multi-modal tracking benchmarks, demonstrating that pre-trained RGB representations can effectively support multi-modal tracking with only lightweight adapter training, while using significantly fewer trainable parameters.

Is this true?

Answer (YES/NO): NO